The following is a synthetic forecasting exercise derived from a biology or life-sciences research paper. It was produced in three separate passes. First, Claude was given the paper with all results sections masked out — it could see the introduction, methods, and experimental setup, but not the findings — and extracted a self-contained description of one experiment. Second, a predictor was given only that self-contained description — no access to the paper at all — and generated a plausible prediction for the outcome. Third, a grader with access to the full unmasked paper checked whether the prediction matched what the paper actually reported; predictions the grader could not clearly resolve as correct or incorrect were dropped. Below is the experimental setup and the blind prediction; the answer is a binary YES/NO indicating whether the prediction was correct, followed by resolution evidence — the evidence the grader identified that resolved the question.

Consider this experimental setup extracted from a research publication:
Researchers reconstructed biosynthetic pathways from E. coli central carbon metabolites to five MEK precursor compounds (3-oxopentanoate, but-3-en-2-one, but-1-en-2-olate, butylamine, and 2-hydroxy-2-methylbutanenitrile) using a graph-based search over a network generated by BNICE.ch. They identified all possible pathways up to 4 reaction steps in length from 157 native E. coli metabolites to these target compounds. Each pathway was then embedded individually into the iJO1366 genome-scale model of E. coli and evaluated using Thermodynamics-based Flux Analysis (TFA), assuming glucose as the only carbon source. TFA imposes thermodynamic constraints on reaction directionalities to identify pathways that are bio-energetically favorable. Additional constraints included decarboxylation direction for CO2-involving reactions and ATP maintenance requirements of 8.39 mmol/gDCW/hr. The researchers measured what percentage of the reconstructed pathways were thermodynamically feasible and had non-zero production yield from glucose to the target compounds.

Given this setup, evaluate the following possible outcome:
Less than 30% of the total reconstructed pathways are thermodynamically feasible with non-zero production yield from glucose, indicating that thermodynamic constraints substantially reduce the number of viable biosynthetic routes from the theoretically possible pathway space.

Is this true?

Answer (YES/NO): YES